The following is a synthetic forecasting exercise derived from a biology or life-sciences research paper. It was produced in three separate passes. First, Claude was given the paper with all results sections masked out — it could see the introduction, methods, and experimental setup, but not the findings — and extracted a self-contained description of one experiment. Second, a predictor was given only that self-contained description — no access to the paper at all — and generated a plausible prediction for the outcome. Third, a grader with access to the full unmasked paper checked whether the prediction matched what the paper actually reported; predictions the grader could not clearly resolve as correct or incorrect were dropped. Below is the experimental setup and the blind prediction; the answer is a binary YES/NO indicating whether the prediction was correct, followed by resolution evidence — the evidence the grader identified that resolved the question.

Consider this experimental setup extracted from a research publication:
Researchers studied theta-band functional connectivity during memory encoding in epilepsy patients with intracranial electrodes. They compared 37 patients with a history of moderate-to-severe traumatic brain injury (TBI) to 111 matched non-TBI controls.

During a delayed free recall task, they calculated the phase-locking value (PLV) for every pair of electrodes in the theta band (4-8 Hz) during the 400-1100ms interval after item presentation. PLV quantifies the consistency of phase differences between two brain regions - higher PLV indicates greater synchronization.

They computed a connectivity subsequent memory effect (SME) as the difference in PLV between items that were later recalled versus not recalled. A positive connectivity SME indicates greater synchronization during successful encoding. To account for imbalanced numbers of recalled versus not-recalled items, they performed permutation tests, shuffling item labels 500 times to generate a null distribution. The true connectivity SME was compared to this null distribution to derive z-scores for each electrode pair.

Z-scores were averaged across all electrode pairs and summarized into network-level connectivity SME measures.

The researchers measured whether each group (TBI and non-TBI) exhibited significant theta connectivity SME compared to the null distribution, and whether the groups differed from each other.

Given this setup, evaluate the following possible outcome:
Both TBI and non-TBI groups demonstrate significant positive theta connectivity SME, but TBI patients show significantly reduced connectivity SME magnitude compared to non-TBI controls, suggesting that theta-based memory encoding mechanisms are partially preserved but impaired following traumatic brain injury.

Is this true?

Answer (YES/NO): NO